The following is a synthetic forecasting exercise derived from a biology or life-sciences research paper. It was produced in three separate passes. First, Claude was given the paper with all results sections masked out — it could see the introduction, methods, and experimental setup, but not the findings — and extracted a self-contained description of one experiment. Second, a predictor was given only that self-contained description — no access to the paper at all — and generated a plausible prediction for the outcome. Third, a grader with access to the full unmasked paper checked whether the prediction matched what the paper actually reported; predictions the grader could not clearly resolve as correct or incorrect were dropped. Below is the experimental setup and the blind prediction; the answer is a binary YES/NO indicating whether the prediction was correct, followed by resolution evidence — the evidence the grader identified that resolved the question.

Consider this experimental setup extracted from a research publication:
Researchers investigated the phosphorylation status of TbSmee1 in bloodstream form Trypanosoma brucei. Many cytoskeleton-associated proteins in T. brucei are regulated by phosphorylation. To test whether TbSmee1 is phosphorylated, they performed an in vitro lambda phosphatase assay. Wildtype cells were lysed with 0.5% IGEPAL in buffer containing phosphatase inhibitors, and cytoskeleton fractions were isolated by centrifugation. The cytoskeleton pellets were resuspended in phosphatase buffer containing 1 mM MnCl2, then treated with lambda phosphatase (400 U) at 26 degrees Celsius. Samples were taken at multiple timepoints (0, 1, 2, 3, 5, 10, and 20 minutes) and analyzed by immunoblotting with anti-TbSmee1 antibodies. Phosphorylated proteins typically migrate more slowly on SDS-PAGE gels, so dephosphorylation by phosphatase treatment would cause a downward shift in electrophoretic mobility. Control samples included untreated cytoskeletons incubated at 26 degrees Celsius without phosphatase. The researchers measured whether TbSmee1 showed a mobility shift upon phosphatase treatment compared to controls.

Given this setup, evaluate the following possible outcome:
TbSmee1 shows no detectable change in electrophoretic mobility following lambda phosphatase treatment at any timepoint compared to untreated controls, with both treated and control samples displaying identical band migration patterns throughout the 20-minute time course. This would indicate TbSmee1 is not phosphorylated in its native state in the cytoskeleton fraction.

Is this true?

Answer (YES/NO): NO